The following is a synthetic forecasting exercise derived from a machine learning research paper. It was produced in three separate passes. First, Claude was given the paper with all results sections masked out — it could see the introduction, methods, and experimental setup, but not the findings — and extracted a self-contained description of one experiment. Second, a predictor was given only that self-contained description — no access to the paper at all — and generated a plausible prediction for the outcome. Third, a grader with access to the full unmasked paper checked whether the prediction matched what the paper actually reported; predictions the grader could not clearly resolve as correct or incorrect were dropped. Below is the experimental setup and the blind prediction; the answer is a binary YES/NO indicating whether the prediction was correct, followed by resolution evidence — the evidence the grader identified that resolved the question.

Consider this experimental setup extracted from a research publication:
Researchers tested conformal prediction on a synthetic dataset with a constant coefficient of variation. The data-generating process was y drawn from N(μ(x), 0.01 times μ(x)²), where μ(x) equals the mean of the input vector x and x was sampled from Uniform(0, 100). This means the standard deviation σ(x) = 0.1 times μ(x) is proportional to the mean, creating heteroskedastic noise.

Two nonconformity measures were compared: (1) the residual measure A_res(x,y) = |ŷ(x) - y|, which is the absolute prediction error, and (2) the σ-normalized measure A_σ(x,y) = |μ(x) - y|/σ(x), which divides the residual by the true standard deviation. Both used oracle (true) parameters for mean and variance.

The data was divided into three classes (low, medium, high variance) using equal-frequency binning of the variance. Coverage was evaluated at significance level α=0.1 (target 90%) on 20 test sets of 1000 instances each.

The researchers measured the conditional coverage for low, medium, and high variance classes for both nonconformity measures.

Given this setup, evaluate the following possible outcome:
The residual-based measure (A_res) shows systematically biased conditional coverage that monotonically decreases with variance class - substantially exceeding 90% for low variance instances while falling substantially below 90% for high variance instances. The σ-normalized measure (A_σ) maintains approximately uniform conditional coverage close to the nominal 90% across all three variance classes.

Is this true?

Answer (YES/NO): YES